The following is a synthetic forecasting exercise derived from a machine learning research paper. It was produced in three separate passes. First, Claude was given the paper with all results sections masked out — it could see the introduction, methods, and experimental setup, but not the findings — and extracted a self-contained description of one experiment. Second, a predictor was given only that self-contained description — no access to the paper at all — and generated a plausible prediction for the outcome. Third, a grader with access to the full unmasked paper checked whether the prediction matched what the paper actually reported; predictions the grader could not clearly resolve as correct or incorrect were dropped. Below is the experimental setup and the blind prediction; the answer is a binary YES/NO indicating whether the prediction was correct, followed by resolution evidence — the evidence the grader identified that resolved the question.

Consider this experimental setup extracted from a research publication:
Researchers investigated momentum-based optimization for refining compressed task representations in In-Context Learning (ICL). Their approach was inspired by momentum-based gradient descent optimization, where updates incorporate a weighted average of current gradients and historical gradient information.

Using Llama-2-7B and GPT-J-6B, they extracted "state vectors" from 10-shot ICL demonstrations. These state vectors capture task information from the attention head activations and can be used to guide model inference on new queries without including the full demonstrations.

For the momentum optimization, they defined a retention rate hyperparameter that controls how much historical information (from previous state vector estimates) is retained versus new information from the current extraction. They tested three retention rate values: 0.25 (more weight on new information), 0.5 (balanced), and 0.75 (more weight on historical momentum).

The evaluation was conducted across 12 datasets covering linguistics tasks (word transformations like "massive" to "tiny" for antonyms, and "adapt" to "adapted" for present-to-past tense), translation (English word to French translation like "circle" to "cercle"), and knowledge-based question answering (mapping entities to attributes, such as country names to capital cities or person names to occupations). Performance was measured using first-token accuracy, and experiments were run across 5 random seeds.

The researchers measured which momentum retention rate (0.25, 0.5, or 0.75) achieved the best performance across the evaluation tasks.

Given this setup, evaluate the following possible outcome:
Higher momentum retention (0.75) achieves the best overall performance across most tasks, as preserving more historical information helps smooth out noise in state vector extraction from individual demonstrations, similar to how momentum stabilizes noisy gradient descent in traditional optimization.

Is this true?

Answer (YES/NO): NO